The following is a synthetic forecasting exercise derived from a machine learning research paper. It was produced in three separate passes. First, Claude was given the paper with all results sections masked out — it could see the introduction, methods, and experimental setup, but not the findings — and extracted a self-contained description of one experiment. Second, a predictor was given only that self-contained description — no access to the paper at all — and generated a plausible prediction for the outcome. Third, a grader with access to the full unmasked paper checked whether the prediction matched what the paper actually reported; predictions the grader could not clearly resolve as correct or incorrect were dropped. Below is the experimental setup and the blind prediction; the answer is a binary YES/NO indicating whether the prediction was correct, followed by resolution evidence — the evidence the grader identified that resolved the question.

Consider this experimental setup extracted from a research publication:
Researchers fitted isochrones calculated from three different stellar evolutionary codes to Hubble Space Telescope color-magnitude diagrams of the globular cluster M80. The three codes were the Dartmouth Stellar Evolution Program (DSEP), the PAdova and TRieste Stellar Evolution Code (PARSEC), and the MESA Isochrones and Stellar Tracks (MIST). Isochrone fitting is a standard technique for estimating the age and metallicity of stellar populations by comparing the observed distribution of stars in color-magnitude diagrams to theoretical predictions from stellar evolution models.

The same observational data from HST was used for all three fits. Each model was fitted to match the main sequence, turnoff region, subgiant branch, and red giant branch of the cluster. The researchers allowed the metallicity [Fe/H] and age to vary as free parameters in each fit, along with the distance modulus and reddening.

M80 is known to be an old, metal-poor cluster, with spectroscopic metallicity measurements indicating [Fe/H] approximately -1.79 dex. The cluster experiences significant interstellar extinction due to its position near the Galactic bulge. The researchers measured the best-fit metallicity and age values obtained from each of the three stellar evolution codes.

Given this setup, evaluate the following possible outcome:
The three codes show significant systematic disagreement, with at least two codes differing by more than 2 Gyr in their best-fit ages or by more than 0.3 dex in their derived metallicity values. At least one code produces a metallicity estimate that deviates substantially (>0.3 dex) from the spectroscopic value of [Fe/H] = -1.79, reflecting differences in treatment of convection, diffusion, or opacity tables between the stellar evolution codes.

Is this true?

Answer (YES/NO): NO